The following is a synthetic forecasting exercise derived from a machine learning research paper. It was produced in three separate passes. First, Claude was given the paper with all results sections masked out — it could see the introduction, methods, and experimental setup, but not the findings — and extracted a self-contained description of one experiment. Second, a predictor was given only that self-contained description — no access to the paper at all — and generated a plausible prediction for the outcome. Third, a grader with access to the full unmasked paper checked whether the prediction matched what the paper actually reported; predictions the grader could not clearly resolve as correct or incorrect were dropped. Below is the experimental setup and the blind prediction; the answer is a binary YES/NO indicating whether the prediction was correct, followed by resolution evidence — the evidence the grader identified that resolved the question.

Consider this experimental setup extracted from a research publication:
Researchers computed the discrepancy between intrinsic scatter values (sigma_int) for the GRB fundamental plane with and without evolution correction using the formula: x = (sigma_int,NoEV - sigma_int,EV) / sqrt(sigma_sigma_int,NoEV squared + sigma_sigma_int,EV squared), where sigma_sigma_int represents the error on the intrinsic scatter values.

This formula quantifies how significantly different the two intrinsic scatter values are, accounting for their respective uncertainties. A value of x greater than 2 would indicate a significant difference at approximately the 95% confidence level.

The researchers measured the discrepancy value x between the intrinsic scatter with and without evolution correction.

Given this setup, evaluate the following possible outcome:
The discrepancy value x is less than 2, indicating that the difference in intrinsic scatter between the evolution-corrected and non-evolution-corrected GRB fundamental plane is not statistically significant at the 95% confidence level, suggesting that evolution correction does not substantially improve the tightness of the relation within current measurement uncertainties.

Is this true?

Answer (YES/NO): NO